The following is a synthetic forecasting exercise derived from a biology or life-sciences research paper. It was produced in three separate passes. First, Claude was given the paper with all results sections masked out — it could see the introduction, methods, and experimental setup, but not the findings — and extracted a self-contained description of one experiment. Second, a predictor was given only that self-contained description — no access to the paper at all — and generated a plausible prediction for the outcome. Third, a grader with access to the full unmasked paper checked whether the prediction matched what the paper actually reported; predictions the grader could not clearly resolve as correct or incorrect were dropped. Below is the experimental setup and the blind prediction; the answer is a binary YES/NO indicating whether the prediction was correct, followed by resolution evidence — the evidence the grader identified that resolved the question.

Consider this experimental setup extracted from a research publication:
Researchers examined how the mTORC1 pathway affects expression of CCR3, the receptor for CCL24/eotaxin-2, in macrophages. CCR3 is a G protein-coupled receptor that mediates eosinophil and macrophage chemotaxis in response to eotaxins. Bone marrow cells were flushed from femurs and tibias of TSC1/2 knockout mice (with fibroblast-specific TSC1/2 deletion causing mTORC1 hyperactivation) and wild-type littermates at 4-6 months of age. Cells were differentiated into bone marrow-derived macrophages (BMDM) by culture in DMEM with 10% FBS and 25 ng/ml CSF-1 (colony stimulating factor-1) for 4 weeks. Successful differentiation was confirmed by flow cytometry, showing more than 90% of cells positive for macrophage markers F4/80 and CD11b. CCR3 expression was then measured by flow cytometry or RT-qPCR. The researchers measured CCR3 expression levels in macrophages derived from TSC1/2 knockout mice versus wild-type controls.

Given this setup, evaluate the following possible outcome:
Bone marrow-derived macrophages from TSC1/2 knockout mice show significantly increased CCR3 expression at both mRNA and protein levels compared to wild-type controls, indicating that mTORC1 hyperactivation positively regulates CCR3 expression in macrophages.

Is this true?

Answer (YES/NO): NO